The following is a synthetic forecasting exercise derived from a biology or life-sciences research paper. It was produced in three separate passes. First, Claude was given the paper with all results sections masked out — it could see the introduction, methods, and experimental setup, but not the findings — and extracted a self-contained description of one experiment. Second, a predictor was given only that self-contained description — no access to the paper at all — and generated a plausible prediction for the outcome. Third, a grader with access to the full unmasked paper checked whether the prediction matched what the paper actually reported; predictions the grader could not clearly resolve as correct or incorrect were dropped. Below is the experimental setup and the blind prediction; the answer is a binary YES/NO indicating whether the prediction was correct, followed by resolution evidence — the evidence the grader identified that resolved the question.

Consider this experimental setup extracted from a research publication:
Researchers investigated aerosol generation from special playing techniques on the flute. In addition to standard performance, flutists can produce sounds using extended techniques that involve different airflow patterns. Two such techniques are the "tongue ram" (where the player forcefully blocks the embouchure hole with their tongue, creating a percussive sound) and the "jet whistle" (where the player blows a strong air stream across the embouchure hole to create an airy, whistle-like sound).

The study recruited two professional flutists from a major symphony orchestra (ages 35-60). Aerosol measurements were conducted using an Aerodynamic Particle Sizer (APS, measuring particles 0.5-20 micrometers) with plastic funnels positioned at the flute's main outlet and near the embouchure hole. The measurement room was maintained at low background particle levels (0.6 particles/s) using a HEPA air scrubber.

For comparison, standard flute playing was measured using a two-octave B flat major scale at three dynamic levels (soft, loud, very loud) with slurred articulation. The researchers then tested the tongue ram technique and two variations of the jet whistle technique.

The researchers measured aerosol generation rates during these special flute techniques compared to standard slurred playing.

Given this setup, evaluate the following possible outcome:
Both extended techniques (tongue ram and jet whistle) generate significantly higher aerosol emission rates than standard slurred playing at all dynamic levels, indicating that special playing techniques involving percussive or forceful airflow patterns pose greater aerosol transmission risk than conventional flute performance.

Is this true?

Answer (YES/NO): YES